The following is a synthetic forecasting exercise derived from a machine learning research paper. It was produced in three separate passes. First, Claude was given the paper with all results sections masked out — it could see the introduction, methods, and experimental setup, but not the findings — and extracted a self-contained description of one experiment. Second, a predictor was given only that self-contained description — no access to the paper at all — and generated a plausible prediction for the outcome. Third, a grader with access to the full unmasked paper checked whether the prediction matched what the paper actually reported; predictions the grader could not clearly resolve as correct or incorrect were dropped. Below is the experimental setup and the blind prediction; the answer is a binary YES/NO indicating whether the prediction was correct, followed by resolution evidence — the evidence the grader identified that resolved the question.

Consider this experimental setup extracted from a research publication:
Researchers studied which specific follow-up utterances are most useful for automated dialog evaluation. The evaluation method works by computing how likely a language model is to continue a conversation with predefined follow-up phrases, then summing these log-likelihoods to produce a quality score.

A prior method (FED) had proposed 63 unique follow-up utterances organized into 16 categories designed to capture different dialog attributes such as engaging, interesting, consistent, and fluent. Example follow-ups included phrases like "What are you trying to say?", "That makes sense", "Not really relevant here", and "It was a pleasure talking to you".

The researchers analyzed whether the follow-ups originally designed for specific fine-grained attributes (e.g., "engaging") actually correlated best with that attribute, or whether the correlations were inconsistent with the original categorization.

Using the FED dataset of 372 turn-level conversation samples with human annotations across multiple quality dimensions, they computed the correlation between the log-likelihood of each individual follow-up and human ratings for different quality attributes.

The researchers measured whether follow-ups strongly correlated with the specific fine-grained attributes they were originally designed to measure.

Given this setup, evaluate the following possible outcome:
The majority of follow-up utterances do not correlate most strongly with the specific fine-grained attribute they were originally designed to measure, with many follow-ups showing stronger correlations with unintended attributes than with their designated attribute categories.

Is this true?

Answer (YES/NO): YES